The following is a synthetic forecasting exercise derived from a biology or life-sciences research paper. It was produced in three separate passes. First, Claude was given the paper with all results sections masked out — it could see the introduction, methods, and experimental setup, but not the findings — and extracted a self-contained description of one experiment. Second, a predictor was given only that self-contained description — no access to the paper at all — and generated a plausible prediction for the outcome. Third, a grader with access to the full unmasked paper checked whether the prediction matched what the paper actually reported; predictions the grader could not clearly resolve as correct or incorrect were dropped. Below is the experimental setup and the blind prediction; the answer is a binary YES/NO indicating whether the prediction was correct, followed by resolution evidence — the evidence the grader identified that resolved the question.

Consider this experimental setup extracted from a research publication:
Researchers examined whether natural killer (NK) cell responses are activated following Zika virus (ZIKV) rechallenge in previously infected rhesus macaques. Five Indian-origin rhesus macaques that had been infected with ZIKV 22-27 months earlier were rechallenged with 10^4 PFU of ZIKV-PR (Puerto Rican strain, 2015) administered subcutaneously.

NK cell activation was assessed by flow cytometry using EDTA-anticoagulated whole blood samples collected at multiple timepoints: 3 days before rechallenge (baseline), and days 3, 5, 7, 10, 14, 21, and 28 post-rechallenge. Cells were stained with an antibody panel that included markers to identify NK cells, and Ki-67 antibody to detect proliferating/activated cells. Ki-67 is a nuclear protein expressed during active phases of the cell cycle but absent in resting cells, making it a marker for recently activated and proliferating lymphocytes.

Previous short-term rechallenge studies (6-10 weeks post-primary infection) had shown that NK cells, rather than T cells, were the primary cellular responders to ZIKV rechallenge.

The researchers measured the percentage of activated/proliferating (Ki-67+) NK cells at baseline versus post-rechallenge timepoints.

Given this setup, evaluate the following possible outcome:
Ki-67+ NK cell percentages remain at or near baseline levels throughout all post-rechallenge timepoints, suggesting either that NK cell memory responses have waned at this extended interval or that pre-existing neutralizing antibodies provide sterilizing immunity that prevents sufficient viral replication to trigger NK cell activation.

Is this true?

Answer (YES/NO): NO